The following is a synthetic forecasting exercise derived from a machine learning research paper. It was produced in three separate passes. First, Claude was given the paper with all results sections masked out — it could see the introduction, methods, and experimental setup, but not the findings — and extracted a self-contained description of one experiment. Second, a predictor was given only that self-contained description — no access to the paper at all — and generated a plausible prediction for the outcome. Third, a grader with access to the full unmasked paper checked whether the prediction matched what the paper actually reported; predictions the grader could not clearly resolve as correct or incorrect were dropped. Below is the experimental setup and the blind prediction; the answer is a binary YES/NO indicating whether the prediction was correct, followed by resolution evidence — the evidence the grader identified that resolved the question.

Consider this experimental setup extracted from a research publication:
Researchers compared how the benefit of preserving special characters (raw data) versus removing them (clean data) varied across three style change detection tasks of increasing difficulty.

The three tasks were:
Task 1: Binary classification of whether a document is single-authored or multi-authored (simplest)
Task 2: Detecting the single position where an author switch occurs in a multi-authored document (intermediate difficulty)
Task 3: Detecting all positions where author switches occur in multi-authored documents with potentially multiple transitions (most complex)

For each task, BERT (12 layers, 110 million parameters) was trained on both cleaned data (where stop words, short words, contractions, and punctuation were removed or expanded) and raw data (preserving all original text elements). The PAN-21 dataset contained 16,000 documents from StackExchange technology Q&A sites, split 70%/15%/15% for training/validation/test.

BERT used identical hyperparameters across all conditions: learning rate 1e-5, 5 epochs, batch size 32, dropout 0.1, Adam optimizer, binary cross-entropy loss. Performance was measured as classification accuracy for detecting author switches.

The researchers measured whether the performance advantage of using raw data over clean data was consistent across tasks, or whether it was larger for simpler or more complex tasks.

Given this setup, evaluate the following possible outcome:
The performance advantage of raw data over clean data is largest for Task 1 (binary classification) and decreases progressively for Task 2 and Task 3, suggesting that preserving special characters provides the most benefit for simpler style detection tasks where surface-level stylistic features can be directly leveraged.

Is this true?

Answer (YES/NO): NO